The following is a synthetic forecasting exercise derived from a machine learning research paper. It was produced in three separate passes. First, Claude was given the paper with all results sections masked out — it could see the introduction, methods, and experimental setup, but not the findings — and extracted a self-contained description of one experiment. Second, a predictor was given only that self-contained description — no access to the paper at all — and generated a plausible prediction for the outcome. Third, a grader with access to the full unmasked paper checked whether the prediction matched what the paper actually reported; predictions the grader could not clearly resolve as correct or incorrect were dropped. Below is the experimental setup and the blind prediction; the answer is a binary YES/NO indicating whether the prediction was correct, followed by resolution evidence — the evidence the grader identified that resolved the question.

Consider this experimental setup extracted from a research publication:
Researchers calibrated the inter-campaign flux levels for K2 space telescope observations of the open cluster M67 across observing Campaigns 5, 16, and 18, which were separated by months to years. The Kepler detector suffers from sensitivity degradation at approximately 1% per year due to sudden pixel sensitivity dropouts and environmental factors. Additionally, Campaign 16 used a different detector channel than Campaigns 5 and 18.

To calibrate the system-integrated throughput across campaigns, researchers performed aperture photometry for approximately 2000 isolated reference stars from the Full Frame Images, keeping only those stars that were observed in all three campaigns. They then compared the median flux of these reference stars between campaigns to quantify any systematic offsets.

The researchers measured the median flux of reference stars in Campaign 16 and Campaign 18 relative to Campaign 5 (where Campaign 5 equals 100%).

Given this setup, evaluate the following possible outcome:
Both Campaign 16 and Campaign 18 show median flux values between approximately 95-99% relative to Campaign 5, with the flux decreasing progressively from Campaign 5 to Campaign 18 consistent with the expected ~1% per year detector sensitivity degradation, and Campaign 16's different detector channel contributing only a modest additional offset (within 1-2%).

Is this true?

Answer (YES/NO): NO